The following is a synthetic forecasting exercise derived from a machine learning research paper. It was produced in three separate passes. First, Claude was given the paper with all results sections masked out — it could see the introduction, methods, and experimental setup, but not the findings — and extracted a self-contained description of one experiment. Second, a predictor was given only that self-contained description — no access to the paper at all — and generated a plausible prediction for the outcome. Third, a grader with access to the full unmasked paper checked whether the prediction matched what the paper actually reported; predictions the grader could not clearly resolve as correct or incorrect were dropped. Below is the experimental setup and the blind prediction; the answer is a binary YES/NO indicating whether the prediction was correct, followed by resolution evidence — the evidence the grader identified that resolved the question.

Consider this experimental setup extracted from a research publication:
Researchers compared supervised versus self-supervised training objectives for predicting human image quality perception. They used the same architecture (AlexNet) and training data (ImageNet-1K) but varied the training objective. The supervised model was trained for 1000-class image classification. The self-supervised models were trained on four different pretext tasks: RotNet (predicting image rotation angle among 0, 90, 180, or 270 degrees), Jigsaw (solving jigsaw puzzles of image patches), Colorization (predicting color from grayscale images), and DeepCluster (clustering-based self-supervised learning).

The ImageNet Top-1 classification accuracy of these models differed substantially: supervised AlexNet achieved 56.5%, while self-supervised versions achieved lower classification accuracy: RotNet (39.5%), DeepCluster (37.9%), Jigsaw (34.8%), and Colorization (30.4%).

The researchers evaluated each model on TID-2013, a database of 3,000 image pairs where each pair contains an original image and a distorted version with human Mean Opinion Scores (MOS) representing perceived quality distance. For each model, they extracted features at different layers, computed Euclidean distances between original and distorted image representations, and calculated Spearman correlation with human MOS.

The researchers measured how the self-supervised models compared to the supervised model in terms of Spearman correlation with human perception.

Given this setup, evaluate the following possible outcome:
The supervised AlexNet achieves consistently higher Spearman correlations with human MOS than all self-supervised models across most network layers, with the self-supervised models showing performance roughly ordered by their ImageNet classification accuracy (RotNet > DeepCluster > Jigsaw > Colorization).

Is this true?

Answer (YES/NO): NO